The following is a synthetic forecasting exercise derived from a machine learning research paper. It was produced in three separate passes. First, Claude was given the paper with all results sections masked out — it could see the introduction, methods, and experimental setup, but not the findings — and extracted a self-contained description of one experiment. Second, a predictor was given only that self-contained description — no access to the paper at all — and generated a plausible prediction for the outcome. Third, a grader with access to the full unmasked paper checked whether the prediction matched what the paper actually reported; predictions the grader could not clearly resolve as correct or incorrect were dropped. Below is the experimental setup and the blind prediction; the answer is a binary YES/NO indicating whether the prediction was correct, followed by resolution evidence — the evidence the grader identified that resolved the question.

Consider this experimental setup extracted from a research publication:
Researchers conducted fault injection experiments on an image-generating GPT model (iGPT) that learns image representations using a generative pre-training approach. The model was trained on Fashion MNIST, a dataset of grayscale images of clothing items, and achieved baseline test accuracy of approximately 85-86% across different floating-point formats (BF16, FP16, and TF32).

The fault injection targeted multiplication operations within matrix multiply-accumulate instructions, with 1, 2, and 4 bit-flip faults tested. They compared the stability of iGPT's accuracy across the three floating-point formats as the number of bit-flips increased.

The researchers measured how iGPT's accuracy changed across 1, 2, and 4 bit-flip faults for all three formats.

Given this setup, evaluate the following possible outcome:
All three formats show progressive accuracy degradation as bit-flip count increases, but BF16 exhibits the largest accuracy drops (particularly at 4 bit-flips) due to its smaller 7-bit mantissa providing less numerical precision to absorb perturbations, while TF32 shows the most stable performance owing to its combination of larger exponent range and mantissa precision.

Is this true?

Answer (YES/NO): NO